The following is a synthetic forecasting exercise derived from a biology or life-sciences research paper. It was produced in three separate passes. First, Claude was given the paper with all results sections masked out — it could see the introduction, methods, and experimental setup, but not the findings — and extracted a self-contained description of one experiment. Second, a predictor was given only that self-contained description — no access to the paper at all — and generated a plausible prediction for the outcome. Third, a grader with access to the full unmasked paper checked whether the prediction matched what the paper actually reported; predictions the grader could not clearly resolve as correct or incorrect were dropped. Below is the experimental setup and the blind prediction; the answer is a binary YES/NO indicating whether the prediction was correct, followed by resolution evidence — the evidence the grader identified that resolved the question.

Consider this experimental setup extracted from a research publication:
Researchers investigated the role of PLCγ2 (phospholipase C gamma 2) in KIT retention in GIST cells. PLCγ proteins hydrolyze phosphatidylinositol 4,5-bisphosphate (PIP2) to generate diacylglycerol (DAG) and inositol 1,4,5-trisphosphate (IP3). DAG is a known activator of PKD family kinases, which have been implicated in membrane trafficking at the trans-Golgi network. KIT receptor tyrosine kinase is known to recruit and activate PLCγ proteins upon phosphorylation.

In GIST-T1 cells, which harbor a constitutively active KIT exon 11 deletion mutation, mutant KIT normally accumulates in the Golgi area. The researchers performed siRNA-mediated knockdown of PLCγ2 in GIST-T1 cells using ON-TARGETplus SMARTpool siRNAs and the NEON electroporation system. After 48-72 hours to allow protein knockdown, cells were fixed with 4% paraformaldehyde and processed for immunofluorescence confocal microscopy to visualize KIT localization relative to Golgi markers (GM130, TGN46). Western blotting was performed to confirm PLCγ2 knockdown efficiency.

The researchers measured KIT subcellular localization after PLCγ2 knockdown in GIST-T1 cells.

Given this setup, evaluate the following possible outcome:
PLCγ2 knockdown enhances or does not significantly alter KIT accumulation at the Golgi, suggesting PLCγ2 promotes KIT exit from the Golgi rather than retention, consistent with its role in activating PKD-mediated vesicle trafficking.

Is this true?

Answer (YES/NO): NO